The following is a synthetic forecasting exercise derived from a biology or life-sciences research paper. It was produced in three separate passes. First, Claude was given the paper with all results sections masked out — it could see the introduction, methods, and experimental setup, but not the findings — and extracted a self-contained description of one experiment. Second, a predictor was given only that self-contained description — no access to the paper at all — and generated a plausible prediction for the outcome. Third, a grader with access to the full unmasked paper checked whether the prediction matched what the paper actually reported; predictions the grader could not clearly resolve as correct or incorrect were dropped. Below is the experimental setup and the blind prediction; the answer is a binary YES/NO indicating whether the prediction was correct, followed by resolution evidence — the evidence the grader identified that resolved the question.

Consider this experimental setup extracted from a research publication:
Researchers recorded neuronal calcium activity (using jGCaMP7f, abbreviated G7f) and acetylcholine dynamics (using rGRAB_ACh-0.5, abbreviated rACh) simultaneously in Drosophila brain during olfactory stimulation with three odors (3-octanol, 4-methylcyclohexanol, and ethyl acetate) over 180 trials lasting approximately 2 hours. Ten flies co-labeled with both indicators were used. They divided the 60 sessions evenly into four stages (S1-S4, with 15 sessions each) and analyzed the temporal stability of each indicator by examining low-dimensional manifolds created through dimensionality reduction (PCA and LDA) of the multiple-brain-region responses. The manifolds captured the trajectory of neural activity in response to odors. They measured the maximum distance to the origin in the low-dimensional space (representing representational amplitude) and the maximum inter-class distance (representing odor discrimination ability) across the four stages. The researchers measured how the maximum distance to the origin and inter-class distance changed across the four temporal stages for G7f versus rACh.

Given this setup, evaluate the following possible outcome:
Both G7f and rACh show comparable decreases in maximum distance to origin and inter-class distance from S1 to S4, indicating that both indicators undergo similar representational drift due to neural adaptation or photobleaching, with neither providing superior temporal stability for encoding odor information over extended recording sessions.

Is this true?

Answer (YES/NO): NO